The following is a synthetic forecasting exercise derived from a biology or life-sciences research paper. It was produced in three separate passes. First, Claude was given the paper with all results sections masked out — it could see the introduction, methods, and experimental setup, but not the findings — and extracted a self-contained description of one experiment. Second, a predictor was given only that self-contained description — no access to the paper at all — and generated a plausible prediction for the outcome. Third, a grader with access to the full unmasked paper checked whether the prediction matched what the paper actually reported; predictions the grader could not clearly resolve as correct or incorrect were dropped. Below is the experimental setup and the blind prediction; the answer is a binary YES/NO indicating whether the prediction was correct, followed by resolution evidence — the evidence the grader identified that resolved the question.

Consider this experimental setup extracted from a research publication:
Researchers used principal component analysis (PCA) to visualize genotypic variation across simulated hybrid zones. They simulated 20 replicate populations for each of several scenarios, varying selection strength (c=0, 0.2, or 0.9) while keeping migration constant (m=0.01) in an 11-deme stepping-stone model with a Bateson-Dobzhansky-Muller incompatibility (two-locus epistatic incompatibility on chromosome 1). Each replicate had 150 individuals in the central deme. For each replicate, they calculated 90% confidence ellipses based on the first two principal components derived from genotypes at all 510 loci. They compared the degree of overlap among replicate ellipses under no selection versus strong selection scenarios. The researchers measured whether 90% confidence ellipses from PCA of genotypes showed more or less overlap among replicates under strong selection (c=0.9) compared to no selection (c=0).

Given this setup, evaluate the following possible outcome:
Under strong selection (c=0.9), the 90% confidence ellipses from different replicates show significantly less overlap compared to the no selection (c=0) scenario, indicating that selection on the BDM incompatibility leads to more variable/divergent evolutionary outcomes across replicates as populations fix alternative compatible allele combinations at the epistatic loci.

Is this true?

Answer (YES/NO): YES